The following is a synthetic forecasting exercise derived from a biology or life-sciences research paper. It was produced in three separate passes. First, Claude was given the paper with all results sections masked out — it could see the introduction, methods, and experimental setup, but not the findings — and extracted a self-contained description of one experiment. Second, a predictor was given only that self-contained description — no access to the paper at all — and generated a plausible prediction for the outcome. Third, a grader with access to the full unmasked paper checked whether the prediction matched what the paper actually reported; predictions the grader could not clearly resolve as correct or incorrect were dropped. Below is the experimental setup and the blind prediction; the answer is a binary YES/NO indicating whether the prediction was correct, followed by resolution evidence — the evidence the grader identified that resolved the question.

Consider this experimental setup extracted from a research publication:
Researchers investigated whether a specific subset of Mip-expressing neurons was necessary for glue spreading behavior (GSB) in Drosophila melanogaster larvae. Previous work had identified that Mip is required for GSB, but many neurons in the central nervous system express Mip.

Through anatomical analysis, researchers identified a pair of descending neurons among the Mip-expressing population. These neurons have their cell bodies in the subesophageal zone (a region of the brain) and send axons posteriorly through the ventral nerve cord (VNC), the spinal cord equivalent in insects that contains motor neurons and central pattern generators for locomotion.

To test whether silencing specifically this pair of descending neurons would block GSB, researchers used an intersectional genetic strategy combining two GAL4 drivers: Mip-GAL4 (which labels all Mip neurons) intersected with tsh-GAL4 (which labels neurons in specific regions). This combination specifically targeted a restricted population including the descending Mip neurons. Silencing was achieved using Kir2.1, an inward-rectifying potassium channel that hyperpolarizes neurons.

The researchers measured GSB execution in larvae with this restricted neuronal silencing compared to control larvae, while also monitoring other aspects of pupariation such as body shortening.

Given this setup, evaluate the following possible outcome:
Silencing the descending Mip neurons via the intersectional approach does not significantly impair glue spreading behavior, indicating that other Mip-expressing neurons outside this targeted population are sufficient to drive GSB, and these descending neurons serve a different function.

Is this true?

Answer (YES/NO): NO